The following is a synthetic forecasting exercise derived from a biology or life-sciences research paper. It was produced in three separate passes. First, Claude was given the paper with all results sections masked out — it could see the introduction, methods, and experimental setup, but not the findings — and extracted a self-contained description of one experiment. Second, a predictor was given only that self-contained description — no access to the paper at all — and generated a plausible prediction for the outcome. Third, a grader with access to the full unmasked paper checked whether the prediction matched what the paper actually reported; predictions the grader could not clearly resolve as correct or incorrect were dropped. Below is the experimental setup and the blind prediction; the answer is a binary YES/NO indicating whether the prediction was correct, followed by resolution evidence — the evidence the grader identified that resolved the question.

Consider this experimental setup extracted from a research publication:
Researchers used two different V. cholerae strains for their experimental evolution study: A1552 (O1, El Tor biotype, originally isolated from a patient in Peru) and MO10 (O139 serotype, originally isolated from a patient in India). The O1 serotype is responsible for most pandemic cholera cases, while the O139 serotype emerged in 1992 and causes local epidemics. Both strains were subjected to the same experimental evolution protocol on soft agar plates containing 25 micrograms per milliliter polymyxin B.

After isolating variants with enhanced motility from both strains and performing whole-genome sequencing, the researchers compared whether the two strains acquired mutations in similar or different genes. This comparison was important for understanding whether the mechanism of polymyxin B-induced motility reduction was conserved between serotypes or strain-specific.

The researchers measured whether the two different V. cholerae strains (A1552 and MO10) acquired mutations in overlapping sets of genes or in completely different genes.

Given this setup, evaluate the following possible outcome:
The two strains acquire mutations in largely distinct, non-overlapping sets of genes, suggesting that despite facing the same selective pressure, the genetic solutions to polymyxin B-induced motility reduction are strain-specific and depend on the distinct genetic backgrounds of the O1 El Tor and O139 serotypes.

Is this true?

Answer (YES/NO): YES